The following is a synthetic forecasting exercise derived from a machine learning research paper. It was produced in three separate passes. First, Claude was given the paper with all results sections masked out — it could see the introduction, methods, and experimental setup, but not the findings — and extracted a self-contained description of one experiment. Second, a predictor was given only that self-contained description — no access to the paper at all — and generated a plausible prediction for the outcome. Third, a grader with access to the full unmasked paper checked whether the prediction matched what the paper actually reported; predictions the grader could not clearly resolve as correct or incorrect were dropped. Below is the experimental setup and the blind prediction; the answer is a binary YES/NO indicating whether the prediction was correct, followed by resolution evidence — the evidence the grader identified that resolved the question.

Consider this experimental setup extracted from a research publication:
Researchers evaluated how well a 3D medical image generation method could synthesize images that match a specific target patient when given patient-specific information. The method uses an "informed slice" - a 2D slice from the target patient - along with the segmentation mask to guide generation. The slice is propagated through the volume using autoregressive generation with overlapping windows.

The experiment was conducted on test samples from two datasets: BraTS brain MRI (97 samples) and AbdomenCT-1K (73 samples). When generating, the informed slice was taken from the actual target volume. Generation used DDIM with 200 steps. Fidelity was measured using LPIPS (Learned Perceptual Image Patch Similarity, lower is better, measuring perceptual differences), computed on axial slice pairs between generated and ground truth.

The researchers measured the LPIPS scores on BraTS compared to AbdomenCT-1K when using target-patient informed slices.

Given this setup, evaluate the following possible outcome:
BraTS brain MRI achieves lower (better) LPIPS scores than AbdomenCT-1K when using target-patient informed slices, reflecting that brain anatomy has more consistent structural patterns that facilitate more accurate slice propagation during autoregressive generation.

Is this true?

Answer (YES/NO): YES